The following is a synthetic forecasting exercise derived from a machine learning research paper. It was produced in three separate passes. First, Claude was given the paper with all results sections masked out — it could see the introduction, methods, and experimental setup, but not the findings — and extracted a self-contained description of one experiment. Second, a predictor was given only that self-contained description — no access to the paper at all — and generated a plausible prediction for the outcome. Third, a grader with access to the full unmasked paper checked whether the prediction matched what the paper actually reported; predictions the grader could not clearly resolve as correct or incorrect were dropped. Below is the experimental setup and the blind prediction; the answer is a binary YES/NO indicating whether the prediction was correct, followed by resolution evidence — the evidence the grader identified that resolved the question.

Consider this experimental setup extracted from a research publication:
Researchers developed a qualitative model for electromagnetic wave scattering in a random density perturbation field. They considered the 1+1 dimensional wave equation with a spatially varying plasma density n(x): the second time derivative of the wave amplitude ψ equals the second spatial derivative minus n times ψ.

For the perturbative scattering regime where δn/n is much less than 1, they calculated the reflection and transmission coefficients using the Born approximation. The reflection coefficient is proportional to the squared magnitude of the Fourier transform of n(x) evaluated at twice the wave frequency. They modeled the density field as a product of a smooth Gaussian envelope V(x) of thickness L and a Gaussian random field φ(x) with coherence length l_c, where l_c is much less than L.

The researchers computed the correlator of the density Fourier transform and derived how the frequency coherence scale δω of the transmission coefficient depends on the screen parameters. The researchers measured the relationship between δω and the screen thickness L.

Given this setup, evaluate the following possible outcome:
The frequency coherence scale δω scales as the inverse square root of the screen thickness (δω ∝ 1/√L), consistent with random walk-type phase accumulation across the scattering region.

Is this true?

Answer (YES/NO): NO